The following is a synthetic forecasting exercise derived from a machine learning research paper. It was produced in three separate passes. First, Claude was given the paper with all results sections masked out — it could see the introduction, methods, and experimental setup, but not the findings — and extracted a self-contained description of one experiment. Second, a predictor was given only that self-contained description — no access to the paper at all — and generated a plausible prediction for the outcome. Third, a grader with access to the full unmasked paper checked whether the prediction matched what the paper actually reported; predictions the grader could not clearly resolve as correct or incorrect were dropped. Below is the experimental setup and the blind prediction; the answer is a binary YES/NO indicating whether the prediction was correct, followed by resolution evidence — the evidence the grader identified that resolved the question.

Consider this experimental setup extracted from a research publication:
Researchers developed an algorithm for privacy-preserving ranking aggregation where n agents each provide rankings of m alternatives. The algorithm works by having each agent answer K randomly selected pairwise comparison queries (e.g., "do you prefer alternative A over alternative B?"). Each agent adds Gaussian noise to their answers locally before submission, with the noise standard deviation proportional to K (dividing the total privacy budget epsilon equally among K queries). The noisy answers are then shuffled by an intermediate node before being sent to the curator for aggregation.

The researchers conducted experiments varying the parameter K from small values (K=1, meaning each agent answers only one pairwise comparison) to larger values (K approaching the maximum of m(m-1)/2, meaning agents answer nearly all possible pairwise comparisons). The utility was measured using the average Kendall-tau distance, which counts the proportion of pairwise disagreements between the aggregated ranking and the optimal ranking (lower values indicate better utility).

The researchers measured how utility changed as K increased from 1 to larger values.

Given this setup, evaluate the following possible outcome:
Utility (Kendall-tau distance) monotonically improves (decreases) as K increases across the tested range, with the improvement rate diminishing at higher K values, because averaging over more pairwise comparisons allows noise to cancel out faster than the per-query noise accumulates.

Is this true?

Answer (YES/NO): NO